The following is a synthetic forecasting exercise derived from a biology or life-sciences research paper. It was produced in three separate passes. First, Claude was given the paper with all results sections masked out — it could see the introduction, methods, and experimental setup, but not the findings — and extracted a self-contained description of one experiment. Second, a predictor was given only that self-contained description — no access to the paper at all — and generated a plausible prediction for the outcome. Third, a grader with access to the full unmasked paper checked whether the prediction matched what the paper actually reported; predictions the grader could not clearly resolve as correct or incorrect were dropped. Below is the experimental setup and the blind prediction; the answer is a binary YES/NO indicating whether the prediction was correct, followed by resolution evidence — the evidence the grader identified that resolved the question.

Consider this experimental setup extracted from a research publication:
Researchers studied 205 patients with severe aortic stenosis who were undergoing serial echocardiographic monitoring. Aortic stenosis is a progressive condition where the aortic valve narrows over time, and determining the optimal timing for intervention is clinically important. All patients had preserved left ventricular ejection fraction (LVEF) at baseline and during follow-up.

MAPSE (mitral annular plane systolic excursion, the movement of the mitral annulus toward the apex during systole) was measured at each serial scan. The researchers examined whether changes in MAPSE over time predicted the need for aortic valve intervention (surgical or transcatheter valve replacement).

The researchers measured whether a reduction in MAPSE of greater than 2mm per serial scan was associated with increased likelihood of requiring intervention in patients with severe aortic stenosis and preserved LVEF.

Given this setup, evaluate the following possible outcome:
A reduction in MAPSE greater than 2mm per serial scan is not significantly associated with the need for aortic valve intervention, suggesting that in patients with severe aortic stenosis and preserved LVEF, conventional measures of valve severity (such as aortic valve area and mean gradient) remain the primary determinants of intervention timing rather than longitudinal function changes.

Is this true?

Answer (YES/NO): NO